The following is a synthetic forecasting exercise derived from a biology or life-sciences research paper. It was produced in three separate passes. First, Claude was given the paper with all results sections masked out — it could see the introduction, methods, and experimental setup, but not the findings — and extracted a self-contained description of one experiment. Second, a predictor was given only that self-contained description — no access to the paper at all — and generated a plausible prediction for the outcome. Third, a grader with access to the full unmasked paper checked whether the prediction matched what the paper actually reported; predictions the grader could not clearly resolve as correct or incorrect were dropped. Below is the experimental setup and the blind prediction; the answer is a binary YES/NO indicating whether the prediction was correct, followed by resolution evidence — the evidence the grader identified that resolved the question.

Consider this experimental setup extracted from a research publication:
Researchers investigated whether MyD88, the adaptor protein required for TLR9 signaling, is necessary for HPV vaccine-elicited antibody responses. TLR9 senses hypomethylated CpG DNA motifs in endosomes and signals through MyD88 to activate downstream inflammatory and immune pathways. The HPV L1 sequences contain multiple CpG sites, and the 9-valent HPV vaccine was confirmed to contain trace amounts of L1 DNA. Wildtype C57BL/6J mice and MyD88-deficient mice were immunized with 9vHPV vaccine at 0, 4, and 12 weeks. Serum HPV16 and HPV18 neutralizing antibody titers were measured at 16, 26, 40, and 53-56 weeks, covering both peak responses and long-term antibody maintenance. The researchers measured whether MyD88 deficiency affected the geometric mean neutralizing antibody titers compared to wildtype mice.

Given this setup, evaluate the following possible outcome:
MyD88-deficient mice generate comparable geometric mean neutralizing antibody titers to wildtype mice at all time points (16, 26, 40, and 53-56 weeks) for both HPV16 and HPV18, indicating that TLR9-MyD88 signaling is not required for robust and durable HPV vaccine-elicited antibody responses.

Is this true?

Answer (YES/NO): YES